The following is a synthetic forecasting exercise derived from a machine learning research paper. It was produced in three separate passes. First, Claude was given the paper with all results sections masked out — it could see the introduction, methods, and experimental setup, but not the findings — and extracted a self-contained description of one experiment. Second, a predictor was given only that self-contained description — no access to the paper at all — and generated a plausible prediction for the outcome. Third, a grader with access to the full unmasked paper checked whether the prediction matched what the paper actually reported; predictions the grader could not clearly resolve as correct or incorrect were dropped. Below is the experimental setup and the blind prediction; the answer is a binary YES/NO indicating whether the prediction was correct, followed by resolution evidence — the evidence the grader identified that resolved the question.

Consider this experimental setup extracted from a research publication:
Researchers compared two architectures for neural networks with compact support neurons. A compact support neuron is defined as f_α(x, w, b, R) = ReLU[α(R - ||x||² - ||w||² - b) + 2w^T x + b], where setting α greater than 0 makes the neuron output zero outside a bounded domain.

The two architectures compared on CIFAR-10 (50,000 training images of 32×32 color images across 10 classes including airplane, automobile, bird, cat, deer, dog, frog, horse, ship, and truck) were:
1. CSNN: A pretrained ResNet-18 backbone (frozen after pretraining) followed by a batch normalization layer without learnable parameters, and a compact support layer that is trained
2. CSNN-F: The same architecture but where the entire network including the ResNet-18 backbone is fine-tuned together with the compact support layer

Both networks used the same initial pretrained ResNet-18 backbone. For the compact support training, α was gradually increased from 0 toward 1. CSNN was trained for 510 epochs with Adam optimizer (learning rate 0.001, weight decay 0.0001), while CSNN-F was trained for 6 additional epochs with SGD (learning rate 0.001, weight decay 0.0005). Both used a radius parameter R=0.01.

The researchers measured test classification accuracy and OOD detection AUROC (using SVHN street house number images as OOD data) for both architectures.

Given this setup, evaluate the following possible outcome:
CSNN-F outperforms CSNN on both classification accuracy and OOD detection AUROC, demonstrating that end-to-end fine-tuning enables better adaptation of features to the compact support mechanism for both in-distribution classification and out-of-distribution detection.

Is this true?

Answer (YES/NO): NO